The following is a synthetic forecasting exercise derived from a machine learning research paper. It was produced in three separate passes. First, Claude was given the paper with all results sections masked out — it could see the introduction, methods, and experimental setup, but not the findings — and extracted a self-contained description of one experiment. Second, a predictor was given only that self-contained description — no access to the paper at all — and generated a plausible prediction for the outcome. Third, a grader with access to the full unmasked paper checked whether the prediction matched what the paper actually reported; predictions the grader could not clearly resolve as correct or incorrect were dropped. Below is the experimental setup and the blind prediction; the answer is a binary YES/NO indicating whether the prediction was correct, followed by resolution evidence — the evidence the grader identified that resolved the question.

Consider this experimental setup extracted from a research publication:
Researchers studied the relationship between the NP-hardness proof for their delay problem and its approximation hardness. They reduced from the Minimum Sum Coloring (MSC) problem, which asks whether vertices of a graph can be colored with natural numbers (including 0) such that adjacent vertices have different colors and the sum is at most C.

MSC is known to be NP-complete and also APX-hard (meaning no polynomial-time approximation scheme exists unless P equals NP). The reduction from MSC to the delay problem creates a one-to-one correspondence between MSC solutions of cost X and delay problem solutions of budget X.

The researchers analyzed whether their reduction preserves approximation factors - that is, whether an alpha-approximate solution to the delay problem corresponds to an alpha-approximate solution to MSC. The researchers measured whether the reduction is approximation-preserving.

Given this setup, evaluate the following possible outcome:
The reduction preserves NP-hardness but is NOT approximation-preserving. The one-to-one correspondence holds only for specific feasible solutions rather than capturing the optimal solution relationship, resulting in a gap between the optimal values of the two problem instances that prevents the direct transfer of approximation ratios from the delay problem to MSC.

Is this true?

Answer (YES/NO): NO